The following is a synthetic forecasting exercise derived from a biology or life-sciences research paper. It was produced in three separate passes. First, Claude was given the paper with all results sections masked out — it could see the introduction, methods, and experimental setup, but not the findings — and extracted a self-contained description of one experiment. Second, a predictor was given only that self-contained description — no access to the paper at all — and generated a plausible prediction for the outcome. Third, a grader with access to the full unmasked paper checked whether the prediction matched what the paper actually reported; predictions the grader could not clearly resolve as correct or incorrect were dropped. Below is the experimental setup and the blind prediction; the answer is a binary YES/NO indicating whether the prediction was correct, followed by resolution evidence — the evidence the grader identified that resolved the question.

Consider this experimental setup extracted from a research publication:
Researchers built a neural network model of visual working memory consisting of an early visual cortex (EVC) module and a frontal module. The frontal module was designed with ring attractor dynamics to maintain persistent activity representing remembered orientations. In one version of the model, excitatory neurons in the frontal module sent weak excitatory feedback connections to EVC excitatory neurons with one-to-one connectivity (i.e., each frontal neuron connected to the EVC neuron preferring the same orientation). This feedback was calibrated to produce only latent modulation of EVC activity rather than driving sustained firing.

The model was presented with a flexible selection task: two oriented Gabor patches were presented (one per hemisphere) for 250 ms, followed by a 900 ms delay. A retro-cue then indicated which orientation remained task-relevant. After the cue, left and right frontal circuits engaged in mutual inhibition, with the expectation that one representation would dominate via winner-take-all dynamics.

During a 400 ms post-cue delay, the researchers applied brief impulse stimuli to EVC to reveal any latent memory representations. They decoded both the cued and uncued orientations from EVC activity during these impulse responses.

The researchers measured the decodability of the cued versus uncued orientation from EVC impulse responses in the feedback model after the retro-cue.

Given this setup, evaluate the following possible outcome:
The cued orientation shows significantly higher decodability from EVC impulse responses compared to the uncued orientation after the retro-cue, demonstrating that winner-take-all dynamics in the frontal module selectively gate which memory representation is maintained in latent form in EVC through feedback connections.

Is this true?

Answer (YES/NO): YES